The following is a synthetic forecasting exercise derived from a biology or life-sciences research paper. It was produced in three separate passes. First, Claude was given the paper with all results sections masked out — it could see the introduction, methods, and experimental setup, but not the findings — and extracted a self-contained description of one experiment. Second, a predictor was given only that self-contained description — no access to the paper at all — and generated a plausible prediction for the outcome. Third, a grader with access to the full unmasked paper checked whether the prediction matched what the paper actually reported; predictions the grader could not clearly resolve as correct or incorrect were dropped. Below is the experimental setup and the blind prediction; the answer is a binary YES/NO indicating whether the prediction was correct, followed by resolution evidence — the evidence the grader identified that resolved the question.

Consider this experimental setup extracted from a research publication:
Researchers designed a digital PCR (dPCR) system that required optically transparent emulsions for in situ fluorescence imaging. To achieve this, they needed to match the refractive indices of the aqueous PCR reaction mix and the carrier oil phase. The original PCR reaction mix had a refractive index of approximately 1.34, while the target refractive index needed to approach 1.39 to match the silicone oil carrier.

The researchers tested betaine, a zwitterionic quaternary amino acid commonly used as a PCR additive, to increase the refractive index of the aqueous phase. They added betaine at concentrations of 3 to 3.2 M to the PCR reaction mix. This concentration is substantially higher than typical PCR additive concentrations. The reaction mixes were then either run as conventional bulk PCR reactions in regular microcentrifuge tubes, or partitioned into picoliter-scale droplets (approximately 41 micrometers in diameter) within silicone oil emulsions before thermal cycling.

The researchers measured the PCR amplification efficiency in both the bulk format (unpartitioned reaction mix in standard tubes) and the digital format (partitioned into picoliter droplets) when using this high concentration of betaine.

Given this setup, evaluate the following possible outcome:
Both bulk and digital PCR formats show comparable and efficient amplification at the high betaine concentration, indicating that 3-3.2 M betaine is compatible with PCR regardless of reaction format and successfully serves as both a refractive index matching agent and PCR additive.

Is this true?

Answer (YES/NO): NO